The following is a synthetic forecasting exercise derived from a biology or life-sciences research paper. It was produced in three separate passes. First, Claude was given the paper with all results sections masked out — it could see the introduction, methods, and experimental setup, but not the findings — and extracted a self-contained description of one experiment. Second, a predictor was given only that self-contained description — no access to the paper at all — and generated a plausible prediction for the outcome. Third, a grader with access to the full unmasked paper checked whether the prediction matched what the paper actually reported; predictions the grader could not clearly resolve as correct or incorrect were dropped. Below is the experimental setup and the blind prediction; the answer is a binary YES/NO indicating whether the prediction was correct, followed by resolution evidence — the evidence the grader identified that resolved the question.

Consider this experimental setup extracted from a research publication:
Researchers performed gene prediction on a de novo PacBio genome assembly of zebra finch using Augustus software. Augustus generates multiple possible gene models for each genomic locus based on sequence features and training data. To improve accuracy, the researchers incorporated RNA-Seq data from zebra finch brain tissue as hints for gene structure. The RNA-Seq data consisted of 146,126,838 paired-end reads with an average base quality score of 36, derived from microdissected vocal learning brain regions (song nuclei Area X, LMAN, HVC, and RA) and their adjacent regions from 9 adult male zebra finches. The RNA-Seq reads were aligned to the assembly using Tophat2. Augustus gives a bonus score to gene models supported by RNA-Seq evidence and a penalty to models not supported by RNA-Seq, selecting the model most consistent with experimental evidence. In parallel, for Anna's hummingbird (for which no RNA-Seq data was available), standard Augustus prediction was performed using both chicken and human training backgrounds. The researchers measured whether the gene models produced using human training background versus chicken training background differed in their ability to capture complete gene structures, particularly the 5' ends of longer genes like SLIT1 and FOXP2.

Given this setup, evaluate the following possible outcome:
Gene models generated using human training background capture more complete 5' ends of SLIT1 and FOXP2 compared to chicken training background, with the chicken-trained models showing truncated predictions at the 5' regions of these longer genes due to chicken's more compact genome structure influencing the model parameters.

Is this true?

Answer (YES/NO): NO